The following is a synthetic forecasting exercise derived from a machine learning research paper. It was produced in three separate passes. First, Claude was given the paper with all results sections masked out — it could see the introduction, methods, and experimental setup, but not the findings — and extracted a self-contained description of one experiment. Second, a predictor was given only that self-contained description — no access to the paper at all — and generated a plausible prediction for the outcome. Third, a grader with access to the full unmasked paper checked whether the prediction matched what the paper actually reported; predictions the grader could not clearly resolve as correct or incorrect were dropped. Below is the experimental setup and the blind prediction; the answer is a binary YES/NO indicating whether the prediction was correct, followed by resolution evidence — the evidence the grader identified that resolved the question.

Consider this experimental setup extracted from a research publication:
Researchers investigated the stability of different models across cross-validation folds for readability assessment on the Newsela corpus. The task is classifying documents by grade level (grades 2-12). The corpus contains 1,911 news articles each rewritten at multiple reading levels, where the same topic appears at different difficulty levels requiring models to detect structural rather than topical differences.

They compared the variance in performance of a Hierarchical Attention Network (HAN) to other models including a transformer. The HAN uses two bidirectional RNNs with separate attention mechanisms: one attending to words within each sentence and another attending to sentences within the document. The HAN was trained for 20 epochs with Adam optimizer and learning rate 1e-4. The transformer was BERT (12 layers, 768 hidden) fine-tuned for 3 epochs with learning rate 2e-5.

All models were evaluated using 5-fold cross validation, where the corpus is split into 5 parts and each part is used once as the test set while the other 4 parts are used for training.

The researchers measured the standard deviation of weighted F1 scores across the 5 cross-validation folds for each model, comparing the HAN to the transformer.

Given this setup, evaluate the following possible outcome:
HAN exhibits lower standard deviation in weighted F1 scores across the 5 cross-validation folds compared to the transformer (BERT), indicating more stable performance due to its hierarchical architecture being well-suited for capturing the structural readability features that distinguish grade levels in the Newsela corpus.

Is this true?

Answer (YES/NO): NO